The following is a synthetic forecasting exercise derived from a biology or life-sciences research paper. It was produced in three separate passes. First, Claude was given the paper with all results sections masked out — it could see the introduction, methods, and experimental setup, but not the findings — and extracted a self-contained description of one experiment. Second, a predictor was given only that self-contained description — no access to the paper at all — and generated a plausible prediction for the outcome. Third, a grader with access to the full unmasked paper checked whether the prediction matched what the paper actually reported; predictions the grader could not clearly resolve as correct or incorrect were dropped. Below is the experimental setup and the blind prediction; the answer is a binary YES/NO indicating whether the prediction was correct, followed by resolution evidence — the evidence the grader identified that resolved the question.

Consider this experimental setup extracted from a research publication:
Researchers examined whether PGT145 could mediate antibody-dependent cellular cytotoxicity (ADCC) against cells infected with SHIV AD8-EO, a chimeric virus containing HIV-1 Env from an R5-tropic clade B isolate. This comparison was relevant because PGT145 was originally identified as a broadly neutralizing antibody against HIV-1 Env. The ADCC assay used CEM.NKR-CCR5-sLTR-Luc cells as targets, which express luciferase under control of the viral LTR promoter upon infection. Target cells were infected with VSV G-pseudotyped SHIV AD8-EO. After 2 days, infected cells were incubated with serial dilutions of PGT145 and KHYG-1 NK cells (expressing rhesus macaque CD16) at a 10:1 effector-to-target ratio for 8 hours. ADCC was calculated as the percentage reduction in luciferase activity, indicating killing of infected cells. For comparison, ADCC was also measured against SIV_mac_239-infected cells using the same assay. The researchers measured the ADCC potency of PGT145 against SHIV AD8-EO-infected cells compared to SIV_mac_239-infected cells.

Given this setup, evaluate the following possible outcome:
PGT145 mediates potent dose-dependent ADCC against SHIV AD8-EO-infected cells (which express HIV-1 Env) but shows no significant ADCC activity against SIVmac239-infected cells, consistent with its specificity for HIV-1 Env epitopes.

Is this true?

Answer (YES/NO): NO